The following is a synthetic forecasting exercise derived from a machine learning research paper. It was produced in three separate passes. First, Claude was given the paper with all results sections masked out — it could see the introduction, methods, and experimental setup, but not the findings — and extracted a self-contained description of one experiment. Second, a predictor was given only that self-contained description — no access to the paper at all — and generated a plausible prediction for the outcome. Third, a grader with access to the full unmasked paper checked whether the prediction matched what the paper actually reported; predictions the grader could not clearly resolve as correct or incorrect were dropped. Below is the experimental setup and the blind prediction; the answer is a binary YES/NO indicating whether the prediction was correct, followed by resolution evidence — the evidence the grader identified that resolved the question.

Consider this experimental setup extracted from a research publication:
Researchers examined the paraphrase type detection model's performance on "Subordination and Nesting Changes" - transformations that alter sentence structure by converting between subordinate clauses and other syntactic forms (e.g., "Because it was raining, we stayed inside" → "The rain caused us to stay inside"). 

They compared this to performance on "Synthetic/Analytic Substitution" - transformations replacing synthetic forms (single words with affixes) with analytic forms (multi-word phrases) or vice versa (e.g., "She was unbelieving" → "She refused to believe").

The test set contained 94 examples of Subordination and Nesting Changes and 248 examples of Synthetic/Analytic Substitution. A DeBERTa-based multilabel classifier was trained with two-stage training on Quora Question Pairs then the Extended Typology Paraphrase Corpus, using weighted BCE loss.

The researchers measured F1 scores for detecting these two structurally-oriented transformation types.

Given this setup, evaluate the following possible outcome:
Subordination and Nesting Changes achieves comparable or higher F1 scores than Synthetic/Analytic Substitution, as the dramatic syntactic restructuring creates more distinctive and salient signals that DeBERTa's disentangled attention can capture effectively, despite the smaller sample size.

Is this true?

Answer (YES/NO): YES